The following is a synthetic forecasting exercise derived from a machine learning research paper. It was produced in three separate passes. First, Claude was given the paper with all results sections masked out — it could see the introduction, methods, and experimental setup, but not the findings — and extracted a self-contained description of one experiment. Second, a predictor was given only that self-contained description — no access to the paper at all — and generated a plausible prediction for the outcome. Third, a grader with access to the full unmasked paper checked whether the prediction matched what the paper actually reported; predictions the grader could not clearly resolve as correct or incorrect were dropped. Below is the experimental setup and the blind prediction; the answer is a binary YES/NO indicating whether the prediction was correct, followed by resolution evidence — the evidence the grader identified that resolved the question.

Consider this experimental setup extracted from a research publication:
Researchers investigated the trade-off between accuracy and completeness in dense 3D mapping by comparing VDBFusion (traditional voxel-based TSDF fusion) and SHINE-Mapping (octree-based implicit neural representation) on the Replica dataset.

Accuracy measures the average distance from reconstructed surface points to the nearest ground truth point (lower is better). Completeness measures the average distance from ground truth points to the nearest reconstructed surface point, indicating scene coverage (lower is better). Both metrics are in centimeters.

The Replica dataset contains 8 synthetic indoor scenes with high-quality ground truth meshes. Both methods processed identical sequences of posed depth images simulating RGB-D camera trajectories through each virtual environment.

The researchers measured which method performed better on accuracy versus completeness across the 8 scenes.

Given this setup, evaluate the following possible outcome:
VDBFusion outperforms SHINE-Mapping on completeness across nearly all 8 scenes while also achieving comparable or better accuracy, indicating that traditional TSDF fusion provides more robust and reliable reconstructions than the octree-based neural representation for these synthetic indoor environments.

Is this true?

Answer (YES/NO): NO